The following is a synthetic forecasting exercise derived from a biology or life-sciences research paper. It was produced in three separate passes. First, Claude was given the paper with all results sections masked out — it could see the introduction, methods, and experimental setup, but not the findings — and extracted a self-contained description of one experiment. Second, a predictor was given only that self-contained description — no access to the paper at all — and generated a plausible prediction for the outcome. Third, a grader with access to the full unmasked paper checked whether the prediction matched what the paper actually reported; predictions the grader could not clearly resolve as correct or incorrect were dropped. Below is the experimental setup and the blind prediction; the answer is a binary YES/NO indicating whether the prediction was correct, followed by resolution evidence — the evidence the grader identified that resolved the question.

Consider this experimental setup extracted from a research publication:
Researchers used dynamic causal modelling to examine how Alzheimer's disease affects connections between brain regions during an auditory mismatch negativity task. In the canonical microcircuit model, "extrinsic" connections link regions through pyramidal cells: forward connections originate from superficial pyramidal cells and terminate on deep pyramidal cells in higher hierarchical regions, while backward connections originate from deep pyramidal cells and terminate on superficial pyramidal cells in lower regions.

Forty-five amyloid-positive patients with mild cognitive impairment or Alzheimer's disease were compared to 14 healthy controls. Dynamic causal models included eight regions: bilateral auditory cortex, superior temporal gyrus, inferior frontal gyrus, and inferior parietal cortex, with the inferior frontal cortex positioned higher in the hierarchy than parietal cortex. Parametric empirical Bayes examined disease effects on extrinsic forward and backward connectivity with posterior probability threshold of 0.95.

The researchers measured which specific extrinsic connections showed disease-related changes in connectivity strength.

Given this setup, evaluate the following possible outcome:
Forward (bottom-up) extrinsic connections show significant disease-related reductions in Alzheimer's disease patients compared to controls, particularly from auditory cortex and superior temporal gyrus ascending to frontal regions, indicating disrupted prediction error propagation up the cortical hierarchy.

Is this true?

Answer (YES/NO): NO